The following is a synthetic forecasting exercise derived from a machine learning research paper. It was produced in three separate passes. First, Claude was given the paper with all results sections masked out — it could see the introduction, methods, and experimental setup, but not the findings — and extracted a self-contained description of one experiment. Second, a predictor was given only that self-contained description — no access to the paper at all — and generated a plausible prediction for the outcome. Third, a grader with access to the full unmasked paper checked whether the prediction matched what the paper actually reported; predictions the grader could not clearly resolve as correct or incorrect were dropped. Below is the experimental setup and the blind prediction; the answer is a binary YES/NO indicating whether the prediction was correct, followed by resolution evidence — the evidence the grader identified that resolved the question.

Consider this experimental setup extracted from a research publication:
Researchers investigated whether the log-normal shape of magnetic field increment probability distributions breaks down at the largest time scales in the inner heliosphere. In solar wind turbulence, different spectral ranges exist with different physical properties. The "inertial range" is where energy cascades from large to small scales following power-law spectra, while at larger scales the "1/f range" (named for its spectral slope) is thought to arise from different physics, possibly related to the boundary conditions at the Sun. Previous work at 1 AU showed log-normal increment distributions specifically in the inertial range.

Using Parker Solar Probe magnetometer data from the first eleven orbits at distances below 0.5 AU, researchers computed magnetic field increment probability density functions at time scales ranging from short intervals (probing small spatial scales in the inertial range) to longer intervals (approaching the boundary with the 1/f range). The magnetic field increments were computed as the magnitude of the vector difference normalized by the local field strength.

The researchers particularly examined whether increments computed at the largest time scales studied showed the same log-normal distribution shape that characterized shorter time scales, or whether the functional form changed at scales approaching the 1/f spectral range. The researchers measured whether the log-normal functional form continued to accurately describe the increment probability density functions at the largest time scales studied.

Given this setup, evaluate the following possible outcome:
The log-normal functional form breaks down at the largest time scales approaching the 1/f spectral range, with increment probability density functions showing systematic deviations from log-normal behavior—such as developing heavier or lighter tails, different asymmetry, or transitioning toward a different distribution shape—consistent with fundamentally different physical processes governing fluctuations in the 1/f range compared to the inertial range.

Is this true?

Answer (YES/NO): NO